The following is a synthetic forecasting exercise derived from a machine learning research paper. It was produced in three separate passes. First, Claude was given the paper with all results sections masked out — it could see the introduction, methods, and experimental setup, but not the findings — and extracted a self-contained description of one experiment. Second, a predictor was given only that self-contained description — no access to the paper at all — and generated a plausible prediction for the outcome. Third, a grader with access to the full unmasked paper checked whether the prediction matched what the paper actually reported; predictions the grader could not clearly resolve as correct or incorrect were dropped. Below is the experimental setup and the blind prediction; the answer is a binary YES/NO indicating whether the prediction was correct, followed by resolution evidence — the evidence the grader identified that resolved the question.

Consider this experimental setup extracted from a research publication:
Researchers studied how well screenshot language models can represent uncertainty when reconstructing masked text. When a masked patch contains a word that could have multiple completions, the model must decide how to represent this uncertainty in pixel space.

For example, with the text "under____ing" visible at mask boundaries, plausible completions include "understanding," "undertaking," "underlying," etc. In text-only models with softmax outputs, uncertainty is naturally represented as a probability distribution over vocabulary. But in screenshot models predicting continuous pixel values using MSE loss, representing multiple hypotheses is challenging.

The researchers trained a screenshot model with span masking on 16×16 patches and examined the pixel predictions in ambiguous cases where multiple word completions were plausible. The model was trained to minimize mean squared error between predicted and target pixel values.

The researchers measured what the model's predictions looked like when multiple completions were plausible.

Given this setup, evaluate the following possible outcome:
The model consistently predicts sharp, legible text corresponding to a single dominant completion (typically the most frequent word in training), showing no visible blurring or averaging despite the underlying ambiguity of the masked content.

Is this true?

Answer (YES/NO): NO